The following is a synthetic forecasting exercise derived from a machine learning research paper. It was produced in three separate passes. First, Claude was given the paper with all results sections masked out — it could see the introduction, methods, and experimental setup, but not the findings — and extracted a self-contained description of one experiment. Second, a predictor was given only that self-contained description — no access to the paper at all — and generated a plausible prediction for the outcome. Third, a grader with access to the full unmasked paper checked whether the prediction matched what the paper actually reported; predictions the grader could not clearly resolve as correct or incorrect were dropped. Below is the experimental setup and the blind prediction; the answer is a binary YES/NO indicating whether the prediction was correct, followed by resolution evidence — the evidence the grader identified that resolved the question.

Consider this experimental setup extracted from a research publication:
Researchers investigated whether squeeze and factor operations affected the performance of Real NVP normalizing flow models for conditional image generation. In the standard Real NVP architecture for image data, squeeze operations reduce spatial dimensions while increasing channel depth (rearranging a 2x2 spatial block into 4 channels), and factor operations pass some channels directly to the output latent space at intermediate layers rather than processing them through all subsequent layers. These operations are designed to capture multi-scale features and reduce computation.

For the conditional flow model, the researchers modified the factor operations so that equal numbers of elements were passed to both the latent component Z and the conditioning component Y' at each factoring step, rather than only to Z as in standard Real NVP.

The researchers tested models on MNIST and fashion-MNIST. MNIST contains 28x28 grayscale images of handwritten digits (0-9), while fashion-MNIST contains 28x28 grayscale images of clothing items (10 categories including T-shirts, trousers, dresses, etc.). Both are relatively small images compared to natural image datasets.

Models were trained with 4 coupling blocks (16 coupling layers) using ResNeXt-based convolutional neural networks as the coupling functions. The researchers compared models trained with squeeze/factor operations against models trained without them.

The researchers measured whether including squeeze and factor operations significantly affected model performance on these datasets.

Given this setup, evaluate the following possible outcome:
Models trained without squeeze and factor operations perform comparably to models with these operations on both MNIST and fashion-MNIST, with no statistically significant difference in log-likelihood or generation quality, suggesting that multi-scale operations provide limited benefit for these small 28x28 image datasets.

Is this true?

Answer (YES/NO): YES